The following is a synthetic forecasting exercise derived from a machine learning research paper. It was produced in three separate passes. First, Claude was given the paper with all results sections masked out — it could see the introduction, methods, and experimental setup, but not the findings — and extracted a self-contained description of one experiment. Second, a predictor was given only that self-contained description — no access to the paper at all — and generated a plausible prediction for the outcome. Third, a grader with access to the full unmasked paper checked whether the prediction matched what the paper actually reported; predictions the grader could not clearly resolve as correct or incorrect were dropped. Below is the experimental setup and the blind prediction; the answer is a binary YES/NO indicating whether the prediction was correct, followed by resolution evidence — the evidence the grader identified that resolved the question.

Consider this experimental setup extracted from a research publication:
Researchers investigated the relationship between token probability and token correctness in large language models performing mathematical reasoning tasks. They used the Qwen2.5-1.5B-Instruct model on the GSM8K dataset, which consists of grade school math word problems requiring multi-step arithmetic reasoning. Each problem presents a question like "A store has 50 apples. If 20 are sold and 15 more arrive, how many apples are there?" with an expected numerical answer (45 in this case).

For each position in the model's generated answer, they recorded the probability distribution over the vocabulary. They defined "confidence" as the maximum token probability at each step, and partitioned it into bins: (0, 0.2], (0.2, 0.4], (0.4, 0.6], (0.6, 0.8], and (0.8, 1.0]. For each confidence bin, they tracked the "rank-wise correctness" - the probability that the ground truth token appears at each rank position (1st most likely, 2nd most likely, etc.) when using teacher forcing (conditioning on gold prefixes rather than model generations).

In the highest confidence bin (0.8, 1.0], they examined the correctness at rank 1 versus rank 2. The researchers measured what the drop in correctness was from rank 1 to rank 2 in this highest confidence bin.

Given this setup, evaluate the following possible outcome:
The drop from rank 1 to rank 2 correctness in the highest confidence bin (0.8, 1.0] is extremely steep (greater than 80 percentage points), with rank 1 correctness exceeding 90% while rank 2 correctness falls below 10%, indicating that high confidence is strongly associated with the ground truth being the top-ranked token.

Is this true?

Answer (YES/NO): YES